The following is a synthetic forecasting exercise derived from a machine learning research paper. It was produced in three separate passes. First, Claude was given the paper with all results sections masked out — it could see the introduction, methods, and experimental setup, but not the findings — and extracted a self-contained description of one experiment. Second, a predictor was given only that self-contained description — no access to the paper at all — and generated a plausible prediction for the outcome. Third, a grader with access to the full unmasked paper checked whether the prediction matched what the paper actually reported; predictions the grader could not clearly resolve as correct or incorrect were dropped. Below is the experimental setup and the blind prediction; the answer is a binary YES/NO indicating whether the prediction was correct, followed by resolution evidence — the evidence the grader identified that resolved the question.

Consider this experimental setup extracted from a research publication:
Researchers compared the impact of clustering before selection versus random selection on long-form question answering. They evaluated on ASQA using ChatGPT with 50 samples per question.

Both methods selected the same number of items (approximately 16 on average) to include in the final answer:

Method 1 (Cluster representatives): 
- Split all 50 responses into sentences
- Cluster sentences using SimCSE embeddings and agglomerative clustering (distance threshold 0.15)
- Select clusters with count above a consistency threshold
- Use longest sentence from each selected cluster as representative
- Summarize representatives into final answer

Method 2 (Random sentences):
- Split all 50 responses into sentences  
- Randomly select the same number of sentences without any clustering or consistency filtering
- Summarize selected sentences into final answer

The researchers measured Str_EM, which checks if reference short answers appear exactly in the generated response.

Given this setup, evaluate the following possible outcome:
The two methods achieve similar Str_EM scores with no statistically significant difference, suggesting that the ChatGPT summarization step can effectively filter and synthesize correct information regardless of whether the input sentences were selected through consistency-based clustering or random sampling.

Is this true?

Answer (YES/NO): NO